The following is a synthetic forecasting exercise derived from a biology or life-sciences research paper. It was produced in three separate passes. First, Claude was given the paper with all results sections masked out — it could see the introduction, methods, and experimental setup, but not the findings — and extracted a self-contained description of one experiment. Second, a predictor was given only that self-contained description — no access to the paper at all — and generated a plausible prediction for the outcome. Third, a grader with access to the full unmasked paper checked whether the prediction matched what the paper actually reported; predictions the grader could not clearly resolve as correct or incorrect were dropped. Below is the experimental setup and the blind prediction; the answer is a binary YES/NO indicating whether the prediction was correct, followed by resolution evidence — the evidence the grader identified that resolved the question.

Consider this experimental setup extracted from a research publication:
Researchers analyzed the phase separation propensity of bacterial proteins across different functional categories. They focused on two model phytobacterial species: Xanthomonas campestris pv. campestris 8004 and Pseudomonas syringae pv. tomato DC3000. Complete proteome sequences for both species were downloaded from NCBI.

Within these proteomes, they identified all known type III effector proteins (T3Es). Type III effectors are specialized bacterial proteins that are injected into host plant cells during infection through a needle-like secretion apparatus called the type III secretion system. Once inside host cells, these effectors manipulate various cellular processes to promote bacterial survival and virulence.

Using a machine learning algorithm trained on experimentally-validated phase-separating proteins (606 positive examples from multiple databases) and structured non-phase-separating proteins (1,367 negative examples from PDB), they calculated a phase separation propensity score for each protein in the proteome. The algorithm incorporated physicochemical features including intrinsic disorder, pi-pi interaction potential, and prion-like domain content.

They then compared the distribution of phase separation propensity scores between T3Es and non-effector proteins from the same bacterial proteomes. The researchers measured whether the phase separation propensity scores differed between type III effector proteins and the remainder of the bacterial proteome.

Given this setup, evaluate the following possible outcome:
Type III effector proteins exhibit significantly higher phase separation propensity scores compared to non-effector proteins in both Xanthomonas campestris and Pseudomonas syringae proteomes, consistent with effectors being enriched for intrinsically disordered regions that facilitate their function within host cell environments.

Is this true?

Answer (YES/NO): YES